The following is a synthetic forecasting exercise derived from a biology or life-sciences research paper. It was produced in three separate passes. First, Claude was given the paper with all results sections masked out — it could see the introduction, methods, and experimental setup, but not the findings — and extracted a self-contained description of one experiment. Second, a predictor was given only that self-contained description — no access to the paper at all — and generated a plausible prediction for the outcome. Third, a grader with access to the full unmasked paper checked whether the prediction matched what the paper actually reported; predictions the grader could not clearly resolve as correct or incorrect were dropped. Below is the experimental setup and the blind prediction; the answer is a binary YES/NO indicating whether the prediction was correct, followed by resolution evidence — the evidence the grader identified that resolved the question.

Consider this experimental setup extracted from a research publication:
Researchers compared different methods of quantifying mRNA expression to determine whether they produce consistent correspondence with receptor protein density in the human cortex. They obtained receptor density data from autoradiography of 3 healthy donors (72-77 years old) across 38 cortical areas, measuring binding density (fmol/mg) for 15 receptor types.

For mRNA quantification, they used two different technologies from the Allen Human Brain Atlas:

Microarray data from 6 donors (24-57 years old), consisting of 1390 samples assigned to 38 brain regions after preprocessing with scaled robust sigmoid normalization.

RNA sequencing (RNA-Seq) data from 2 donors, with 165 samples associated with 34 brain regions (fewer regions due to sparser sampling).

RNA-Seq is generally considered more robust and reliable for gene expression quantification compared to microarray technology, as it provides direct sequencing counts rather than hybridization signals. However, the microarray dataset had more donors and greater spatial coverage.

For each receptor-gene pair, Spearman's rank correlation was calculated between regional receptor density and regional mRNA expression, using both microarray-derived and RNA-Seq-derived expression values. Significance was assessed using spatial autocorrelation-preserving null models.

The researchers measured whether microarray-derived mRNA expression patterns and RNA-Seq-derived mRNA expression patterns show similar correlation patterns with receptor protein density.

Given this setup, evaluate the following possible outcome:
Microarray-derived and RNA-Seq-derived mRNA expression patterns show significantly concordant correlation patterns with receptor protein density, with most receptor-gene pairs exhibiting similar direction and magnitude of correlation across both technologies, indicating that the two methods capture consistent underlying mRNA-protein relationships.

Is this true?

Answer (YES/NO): NO